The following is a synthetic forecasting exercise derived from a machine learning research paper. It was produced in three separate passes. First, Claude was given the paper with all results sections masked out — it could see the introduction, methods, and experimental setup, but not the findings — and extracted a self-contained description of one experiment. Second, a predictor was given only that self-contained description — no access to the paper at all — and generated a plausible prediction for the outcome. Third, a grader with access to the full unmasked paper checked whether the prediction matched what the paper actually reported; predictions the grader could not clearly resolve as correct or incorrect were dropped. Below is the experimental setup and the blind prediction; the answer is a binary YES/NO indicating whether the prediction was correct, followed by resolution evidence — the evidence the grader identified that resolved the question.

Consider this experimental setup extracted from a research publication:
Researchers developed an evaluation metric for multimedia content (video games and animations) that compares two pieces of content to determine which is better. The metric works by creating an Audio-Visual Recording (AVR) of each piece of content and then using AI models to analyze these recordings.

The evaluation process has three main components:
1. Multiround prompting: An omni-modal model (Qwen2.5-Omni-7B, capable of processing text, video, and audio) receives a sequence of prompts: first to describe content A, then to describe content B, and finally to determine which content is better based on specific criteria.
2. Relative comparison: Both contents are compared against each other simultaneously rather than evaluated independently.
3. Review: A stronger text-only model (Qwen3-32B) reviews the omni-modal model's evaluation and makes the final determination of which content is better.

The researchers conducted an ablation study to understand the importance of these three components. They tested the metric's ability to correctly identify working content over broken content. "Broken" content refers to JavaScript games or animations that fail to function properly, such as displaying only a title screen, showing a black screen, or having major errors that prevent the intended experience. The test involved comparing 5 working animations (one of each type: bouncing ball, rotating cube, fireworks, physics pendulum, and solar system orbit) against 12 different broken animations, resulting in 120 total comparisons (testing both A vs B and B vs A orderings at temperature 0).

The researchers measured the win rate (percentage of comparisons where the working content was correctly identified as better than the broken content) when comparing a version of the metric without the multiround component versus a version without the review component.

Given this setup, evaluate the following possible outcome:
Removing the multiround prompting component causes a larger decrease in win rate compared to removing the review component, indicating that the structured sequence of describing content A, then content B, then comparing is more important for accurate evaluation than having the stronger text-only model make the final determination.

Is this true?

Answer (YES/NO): NO